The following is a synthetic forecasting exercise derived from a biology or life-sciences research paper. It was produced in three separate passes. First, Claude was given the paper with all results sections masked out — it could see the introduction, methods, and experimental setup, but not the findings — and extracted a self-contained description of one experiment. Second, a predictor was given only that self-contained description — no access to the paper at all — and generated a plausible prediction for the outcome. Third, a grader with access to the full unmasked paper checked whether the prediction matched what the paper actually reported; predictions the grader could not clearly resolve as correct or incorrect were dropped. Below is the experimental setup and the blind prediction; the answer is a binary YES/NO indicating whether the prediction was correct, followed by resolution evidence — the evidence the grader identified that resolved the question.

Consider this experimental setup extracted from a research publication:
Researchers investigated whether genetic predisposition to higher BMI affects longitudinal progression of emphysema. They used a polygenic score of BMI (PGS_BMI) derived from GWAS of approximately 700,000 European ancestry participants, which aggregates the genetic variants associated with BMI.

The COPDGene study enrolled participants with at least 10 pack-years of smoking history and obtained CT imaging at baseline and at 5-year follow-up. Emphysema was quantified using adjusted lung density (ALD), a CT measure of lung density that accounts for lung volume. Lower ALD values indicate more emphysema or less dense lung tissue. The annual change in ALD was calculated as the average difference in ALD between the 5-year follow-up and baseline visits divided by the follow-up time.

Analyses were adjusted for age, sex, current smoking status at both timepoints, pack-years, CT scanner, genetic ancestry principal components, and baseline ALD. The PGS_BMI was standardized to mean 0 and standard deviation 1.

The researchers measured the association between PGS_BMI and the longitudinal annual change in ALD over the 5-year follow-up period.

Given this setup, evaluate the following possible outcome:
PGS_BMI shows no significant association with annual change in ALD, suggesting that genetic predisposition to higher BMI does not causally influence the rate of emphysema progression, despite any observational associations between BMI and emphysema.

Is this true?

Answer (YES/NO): YES